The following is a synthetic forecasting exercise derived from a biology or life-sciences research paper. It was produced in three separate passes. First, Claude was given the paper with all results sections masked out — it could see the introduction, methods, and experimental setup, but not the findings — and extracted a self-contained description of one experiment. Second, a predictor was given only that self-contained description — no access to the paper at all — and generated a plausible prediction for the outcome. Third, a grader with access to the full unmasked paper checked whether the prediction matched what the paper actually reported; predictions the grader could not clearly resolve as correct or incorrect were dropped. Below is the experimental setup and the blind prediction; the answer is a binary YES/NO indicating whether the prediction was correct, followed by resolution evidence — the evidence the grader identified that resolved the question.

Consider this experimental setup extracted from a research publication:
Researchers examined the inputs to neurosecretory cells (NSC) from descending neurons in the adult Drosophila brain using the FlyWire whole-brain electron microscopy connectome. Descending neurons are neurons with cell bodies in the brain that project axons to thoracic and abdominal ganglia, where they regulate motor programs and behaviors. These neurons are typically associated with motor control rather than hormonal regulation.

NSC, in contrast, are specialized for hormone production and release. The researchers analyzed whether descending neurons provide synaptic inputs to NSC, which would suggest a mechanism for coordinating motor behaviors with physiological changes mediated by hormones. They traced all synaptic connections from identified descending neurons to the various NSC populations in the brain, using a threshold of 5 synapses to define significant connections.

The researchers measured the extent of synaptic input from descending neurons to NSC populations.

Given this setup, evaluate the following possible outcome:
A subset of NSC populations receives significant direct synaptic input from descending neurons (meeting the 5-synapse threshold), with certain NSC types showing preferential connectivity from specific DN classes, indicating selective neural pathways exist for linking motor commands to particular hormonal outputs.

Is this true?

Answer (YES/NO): YES